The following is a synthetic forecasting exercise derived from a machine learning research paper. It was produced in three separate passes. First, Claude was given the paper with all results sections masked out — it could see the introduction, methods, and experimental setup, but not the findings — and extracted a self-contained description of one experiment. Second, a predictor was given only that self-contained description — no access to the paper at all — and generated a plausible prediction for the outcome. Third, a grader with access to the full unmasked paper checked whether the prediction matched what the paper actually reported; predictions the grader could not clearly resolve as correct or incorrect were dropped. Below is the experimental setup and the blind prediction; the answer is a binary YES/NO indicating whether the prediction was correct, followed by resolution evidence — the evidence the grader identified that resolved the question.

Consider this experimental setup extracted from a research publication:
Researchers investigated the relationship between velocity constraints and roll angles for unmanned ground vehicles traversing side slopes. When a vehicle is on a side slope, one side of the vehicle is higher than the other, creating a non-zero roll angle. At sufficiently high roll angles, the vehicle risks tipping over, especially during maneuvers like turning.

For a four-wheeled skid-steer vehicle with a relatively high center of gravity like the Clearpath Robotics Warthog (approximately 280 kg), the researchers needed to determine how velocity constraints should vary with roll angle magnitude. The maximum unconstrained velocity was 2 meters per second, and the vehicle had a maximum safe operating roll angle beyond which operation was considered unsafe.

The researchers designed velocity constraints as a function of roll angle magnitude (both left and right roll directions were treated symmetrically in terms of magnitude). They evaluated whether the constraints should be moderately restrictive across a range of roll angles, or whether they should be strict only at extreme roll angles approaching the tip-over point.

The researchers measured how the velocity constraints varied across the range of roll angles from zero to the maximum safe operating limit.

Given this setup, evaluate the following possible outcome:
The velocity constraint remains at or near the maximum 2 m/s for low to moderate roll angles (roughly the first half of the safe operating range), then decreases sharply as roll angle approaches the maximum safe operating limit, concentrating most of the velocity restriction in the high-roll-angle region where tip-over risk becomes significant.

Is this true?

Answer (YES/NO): NO